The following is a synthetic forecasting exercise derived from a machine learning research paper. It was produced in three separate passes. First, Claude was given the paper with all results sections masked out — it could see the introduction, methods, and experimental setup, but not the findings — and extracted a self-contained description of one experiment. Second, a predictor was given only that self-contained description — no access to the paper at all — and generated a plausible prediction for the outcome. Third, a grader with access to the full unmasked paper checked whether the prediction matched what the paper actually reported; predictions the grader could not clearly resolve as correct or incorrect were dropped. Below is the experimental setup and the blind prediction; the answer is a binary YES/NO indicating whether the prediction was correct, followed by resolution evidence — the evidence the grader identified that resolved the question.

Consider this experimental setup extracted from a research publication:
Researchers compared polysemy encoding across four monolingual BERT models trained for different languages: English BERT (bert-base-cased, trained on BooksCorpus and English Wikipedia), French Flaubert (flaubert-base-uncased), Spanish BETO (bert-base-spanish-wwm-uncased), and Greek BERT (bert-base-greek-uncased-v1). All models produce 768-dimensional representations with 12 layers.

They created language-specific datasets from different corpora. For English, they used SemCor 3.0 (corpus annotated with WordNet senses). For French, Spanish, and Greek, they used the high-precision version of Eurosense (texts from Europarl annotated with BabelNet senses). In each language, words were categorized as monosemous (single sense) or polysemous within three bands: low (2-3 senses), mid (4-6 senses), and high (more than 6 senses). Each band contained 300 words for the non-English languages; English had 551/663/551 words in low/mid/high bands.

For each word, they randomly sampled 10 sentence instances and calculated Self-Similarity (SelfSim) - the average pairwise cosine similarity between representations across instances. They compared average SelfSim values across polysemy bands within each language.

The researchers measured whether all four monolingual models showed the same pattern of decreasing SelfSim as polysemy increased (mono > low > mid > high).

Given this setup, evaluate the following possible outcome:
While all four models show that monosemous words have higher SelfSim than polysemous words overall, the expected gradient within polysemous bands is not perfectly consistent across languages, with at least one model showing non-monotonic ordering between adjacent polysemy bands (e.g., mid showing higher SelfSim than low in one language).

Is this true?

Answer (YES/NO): NO